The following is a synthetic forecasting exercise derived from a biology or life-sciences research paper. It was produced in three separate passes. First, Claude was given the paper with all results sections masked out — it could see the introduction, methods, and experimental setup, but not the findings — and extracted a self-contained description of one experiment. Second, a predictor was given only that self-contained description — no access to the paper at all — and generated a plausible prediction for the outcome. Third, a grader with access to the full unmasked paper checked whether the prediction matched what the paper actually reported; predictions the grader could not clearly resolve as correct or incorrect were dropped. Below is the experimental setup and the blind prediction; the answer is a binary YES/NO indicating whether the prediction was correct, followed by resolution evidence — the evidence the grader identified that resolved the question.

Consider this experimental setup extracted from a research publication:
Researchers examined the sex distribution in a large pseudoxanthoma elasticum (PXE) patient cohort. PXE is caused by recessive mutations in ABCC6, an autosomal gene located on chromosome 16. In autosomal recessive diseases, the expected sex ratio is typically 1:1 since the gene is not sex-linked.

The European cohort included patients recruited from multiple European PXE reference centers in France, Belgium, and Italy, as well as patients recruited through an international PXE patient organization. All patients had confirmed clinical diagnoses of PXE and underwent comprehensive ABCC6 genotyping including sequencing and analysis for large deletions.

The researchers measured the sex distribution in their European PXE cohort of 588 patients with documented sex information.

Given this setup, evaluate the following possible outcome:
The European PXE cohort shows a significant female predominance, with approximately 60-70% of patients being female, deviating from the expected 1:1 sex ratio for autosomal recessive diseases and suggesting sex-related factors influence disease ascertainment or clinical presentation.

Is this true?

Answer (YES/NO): YES